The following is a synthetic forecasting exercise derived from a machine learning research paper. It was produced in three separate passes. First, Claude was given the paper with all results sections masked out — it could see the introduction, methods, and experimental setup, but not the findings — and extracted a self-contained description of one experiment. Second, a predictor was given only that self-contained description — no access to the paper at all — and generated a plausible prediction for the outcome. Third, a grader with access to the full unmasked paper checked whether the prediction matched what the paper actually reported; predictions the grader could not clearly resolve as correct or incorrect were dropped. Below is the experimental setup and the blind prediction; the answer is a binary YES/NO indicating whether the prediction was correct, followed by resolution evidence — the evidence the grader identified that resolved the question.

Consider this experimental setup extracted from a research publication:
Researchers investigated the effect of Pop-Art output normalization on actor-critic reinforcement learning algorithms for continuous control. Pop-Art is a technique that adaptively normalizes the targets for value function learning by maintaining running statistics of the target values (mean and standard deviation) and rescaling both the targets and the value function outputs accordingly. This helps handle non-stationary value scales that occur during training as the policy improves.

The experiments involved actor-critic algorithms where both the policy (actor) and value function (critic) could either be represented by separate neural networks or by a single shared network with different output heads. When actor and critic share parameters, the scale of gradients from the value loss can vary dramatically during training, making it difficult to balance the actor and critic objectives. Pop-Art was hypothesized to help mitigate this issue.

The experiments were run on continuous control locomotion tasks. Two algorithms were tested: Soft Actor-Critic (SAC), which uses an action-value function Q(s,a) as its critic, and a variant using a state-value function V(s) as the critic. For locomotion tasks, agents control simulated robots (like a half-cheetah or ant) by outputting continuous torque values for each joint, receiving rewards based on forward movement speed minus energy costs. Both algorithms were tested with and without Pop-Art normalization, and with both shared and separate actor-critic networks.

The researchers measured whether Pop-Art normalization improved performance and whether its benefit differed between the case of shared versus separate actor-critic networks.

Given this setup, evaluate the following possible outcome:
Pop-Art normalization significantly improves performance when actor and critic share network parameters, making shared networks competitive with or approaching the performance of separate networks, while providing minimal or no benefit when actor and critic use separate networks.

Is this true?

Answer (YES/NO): NO